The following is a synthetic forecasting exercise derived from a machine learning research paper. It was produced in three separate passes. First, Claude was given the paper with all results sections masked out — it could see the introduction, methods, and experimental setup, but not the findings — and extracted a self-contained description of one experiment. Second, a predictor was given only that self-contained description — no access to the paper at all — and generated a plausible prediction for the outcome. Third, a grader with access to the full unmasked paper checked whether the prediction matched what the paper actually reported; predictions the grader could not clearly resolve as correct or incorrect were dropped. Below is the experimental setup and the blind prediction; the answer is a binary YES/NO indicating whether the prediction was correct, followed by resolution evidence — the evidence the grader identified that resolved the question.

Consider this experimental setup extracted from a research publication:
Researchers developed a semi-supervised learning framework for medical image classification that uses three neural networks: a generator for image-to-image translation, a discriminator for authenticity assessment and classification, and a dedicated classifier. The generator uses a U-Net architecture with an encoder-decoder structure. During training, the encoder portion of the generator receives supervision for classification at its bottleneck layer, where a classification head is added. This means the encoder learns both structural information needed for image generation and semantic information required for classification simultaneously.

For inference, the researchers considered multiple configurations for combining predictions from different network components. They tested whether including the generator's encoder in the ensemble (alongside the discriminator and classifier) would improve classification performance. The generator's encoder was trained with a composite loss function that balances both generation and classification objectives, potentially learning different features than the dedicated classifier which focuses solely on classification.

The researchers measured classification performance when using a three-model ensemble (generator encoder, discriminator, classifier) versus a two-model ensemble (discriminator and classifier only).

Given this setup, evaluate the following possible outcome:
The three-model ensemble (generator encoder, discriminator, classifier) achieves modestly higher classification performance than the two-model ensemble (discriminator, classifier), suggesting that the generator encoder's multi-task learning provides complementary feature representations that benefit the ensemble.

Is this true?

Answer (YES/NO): NO